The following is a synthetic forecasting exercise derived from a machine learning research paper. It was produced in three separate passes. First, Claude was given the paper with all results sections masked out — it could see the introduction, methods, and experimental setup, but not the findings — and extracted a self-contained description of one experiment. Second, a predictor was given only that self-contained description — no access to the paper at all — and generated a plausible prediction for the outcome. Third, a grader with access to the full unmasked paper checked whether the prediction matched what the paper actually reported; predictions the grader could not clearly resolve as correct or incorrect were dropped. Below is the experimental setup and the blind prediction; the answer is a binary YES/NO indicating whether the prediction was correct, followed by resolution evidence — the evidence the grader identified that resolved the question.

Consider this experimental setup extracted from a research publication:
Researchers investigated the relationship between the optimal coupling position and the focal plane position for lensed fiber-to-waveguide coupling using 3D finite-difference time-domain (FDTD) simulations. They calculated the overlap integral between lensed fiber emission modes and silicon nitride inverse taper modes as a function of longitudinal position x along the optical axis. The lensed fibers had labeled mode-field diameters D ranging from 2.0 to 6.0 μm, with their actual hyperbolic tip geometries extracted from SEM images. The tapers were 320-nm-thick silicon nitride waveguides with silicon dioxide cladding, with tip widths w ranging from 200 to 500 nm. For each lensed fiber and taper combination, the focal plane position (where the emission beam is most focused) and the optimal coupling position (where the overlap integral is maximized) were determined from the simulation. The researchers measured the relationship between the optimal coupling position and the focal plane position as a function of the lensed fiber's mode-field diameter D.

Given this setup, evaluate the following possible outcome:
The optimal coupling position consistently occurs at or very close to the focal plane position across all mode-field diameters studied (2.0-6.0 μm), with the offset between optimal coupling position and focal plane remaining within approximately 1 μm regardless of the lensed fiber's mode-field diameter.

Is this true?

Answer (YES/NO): NO